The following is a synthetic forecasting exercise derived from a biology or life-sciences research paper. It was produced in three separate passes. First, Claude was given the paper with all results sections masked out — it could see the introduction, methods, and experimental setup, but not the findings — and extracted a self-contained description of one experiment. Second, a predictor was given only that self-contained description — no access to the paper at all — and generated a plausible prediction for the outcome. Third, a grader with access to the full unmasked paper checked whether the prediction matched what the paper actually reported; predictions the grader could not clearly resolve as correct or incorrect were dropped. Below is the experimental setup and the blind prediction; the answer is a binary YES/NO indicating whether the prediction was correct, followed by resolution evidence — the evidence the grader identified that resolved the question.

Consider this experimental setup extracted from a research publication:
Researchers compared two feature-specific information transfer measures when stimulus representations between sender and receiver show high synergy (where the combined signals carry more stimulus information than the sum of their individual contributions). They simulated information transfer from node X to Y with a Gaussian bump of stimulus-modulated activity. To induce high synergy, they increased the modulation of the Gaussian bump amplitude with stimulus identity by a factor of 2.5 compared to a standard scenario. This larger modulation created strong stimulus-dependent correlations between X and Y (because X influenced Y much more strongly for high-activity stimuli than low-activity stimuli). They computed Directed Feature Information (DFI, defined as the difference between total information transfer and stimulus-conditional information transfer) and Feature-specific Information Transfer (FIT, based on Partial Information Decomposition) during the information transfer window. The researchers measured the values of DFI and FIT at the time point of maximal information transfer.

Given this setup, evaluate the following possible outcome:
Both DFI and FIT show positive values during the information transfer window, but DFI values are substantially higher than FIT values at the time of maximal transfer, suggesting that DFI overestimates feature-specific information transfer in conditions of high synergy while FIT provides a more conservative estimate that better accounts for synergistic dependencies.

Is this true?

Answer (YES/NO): NO